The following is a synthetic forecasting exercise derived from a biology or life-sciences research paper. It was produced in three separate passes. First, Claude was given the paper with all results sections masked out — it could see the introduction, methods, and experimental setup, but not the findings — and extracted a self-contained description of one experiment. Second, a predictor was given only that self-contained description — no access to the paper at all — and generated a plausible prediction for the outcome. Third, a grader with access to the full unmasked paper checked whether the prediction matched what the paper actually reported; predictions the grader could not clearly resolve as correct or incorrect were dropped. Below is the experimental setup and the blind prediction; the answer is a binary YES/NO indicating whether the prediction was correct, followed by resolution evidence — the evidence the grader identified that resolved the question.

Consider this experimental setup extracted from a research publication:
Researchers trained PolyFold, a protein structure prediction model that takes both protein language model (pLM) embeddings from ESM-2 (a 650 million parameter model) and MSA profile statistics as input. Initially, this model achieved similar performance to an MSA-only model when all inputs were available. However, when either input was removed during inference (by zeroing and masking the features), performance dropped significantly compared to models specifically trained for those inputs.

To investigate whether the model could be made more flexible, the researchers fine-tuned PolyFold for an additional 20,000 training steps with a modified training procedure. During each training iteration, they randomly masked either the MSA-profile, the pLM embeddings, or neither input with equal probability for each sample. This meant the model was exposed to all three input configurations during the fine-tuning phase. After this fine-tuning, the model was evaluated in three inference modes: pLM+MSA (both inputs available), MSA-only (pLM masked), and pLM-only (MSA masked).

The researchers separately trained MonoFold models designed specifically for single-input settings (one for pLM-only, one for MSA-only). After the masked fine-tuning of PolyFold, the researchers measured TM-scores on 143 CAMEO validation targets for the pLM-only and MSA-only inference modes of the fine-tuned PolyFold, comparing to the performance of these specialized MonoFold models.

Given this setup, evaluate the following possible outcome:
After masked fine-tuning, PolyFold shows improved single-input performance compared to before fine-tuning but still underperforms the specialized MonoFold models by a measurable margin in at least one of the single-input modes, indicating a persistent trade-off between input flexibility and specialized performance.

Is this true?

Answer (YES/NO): NO